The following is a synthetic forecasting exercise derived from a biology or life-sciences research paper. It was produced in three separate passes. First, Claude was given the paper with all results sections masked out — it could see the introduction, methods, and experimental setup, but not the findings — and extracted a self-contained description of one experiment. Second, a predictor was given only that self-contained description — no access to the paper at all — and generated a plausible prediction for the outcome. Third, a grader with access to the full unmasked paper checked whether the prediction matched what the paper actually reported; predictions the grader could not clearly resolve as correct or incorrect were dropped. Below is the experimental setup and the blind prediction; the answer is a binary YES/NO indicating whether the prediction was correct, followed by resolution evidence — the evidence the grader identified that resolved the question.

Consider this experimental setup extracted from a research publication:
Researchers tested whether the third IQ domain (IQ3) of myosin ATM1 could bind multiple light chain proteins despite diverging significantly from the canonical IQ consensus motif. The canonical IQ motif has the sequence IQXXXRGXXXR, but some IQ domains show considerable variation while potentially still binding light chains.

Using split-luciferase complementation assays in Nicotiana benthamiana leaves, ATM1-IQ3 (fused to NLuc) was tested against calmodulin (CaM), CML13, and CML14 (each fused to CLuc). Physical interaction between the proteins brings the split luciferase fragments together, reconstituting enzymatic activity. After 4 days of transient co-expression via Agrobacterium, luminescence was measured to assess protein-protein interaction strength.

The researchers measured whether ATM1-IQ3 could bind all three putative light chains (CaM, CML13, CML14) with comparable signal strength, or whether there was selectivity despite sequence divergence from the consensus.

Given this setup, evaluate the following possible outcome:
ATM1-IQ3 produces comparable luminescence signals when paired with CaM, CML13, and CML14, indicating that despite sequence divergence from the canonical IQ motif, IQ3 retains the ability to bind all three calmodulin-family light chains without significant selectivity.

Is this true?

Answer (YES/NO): YES